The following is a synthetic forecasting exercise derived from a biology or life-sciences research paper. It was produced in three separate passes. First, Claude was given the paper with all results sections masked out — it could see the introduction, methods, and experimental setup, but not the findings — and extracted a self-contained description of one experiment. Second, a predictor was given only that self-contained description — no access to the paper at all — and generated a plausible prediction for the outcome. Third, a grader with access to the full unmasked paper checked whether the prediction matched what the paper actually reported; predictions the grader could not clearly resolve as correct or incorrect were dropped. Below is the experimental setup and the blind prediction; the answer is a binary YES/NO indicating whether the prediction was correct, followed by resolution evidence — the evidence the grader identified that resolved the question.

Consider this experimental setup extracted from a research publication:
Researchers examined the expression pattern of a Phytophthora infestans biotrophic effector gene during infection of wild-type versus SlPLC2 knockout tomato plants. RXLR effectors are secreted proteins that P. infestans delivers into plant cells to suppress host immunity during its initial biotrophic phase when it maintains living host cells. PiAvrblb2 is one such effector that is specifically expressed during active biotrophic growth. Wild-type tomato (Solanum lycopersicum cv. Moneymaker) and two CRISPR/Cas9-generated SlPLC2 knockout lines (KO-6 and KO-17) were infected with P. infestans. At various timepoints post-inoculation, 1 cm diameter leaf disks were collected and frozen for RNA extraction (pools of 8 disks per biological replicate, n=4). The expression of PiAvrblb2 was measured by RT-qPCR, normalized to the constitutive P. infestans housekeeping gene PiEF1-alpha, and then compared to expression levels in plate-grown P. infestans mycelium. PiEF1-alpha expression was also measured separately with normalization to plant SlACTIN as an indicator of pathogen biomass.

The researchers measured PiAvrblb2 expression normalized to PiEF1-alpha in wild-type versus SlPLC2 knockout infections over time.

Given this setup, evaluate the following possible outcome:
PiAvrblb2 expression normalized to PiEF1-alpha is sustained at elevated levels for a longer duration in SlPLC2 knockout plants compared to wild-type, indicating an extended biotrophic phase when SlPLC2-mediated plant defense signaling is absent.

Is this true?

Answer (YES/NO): NO